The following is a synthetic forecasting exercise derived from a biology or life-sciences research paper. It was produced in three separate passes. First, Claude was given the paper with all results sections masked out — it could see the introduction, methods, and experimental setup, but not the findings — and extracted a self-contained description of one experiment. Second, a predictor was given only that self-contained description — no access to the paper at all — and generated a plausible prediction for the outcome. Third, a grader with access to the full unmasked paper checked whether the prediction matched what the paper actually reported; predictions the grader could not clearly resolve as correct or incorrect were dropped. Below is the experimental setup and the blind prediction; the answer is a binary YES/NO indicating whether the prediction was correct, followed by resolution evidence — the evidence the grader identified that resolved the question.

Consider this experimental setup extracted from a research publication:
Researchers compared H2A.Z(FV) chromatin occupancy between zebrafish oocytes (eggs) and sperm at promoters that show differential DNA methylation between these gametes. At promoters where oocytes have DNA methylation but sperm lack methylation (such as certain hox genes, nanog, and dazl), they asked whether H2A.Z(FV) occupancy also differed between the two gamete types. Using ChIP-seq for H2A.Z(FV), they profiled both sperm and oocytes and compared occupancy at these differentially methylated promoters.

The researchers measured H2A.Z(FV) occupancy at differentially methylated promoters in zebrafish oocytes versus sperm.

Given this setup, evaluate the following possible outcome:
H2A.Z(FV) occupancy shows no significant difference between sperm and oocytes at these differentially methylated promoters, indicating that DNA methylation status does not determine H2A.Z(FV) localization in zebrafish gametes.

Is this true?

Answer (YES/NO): NO